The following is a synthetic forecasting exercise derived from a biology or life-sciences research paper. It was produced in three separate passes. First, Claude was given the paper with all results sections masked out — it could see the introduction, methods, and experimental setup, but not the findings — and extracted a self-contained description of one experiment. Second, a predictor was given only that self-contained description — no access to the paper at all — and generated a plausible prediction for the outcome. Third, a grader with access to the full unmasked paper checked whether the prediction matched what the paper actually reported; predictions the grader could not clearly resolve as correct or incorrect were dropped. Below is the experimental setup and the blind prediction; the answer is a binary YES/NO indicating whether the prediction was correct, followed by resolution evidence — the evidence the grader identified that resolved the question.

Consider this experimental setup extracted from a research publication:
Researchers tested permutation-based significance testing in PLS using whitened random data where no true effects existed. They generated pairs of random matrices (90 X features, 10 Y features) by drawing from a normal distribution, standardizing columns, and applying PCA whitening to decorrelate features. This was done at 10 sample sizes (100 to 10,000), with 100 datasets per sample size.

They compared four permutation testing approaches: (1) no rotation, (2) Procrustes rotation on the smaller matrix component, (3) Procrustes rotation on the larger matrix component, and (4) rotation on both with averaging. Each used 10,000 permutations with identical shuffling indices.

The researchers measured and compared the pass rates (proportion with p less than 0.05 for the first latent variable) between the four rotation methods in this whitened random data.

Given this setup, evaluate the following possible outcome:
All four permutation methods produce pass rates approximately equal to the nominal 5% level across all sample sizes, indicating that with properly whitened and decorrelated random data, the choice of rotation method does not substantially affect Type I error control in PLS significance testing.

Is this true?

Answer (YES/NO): NO